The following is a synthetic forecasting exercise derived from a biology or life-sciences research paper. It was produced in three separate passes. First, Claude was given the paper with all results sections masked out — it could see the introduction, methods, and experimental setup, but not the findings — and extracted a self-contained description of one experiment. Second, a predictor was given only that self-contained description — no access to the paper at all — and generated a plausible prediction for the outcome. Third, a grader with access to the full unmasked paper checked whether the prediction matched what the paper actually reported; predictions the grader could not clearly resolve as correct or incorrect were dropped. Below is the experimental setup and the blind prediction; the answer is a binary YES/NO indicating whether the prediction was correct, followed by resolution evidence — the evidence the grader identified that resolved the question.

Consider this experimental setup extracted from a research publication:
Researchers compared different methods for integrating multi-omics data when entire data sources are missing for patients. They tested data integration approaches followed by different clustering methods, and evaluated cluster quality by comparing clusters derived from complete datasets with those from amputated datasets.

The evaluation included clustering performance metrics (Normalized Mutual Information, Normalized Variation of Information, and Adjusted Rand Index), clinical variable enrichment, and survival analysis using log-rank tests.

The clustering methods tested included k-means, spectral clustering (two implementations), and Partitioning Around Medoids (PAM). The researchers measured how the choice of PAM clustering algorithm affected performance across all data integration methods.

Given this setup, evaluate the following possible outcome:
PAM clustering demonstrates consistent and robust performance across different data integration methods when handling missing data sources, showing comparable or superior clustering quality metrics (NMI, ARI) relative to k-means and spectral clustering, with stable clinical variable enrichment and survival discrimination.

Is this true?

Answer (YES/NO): NO